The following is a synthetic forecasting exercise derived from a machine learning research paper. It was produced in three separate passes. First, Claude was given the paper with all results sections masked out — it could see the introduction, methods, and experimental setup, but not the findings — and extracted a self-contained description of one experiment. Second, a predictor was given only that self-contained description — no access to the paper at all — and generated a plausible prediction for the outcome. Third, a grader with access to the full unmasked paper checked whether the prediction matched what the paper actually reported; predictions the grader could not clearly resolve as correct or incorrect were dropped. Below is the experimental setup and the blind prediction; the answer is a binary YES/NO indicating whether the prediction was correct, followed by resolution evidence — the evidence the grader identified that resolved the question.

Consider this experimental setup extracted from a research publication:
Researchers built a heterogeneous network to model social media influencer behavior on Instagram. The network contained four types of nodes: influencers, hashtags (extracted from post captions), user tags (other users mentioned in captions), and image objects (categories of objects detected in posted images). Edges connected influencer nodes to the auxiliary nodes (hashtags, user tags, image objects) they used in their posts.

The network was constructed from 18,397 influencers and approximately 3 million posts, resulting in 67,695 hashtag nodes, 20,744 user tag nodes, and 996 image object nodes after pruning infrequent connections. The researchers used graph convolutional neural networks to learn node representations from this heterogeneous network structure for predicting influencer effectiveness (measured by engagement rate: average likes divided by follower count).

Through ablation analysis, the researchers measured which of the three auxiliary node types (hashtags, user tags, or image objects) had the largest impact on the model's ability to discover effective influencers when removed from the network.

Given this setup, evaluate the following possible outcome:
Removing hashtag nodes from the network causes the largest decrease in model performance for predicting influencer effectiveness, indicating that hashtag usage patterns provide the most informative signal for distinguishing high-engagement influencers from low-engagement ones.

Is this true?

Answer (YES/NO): NO